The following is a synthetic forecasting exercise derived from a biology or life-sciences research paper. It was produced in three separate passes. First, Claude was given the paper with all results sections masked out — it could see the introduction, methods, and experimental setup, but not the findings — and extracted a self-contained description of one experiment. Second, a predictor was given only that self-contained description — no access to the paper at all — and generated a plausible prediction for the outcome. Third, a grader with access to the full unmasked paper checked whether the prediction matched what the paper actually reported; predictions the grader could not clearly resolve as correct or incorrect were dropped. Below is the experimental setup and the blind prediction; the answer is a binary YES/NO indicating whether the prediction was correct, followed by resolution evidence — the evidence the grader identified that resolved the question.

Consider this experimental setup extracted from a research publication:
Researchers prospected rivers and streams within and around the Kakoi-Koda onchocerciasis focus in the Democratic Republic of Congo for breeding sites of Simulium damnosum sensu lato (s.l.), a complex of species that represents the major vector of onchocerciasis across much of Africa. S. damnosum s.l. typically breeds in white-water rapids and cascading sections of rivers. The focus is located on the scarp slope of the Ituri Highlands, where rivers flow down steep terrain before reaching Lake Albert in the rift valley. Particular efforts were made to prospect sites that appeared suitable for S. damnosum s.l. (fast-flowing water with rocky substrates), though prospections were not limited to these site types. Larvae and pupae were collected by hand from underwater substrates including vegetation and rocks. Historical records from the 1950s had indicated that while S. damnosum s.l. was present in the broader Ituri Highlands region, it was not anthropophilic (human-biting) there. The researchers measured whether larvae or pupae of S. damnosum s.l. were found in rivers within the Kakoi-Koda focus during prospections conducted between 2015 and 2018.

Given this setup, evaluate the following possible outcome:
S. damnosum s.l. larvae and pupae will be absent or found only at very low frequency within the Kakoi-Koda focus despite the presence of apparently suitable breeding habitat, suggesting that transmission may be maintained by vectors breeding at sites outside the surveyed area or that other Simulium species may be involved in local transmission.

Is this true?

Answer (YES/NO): YES